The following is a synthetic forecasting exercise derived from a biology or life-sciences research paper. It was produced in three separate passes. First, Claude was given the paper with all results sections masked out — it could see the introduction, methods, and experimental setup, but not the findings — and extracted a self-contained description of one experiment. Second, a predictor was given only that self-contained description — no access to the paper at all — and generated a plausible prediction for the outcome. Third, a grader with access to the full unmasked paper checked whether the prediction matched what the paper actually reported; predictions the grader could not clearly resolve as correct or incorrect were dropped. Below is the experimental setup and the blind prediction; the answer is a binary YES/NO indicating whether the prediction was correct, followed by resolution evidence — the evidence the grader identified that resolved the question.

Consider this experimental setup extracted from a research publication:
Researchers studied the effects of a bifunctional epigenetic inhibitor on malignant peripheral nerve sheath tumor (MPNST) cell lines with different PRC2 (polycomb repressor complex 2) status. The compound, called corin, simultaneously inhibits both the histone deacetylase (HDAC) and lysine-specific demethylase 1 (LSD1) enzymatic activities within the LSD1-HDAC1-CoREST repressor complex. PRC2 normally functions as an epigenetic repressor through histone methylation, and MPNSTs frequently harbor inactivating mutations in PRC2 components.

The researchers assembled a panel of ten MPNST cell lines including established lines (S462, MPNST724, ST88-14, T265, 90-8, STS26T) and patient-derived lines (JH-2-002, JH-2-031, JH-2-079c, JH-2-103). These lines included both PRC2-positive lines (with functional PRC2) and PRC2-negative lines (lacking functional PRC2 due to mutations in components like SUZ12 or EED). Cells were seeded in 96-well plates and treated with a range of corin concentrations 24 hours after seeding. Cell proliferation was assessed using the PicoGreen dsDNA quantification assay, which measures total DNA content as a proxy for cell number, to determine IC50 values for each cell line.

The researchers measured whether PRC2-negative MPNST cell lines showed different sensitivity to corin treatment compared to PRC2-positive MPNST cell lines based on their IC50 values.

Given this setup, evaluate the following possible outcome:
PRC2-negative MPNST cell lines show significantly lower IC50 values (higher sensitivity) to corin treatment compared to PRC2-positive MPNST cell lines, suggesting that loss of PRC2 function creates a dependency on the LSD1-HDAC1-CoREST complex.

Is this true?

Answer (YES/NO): YES